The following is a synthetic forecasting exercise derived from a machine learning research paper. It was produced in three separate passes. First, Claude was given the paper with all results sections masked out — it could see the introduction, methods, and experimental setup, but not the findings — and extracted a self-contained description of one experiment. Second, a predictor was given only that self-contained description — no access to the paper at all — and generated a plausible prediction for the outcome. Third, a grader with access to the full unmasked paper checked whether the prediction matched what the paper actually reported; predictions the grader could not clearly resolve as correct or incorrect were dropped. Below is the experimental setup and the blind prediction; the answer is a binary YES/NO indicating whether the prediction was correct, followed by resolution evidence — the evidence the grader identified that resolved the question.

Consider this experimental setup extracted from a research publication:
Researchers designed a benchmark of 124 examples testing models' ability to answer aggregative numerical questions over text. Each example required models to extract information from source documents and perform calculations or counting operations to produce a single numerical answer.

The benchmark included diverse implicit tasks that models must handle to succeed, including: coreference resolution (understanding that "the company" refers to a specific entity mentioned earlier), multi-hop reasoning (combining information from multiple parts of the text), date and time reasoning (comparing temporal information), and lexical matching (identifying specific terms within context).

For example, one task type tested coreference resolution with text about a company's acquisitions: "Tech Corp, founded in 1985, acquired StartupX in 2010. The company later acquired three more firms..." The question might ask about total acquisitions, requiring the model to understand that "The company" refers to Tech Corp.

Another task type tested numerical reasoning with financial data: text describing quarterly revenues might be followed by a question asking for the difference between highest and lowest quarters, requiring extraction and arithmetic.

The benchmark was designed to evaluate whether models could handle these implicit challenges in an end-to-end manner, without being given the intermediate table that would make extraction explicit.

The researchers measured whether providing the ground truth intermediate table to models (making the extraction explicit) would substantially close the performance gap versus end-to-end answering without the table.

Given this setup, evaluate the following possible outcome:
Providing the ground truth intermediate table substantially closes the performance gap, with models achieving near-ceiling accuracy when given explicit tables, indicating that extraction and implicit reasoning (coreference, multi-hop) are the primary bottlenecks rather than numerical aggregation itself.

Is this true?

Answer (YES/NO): NO